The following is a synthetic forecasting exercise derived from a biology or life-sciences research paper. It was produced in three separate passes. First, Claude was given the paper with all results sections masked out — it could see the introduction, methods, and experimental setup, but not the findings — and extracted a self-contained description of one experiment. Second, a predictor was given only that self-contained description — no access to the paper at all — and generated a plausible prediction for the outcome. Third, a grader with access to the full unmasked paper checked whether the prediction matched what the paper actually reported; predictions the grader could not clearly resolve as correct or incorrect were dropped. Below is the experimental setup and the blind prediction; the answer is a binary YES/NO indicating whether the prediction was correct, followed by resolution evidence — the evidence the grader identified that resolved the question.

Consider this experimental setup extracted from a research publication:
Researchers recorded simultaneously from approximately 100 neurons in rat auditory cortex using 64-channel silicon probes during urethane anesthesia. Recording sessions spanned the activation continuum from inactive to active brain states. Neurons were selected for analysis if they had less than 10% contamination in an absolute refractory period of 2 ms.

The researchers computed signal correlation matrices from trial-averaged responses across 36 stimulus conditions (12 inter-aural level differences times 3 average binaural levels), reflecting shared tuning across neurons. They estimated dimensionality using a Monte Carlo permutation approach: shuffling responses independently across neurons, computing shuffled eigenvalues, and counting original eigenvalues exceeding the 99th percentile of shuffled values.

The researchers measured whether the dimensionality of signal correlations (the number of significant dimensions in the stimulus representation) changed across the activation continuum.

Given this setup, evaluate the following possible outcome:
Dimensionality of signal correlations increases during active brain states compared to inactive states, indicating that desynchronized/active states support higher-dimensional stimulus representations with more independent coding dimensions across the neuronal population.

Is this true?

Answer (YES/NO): YES